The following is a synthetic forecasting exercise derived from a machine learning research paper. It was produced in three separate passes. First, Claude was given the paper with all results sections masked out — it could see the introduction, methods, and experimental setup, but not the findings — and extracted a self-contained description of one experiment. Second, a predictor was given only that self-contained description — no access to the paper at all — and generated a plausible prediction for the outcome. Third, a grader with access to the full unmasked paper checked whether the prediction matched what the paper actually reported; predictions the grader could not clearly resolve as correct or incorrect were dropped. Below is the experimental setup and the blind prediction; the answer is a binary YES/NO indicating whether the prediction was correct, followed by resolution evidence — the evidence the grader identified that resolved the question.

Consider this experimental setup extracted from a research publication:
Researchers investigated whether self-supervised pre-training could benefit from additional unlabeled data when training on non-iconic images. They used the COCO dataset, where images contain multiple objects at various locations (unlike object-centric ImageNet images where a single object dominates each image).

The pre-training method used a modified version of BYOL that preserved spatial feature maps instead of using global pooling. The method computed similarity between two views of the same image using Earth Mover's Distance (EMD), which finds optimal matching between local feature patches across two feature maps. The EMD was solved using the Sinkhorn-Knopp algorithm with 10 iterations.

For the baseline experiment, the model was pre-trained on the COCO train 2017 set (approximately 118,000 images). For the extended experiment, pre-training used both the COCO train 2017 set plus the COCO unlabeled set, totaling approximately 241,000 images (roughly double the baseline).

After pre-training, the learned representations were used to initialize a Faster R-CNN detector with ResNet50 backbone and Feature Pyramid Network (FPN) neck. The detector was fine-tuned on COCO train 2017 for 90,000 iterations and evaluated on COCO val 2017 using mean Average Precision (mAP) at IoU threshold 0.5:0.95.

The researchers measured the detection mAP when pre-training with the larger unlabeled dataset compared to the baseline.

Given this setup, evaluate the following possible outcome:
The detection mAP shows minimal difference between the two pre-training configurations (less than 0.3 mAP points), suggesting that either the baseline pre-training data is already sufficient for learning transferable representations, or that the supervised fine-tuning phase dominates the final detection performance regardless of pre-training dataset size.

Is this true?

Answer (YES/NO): NO